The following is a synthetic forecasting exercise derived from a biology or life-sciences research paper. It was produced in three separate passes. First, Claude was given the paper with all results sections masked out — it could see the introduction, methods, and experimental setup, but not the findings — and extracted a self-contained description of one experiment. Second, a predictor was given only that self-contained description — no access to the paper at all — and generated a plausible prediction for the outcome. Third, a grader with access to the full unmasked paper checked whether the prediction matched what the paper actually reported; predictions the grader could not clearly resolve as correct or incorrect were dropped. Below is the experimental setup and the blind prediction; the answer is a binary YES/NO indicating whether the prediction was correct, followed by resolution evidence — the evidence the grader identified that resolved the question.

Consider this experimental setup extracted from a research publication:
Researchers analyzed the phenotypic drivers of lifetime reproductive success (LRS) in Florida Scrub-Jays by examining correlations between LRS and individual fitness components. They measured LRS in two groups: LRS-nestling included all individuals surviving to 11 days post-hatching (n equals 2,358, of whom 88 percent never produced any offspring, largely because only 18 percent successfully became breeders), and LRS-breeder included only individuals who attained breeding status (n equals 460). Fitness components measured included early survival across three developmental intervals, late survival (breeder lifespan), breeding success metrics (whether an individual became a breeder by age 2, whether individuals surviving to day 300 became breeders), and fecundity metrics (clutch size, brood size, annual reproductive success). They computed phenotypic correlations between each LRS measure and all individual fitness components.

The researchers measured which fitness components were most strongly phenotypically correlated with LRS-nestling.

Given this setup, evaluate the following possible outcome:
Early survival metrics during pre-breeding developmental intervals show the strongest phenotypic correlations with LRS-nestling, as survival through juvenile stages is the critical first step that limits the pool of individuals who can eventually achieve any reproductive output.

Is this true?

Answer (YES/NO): NO